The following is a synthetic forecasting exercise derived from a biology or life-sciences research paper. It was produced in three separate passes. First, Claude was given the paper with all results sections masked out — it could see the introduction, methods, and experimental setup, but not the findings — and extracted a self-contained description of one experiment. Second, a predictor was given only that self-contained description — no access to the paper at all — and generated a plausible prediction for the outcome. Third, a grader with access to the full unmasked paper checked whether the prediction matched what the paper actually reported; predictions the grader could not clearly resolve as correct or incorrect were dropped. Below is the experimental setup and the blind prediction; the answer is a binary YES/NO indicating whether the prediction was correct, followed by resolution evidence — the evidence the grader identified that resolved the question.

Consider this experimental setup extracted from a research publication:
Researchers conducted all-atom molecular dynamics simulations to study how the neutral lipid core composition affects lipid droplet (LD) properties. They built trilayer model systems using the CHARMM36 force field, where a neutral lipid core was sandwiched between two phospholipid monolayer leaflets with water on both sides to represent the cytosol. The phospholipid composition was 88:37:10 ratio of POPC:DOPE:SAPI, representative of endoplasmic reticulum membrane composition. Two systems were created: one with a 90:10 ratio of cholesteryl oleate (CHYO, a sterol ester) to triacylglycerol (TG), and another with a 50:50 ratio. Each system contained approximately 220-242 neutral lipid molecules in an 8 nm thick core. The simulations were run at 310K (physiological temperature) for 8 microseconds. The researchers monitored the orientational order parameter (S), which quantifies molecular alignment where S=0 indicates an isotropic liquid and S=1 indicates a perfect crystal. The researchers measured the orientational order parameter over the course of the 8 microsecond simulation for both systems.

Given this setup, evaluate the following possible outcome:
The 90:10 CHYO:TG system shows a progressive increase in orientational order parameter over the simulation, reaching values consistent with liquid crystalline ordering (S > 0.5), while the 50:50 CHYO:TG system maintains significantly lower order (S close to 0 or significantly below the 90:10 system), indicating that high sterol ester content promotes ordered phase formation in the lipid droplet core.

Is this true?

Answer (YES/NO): YES